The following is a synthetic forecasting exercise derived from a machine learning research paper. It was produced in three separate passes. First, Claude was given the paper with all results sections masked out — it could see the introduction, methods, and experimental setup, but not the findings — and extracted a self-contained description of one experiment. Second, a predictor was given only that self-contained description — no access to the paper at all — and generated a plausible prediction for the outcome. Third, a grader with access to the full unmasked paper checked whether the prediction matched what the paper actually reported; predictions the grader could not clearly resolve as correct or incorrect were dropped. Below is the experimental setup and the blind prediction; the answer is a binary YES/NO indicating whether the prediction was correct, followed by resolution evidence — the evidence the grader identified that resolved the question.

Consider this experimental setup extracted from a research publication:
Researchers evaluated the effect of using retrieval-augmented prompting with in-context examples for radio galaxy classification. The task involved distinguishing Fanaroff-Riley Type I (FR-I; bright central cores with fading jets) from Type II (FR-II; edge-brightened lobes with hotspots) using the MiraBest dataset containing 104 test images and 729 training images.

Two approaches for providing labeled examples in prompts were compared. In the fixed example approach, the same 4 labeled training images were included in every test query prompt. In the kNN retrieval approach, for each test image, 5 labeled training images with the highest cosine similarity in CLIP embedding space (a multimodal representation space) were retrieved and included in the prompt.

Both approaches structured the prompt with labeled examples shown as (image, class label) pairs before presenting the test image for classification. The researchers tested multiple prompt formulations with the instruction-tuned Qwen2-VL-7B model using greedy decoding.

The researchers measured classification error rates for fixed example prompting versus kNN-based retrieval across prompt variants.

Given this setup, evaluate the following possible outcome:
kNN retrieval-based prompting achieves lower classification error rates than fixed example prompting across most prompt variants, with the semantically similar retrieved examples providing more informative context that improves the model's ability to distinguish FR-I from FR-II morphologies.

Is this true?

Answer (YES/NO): YES